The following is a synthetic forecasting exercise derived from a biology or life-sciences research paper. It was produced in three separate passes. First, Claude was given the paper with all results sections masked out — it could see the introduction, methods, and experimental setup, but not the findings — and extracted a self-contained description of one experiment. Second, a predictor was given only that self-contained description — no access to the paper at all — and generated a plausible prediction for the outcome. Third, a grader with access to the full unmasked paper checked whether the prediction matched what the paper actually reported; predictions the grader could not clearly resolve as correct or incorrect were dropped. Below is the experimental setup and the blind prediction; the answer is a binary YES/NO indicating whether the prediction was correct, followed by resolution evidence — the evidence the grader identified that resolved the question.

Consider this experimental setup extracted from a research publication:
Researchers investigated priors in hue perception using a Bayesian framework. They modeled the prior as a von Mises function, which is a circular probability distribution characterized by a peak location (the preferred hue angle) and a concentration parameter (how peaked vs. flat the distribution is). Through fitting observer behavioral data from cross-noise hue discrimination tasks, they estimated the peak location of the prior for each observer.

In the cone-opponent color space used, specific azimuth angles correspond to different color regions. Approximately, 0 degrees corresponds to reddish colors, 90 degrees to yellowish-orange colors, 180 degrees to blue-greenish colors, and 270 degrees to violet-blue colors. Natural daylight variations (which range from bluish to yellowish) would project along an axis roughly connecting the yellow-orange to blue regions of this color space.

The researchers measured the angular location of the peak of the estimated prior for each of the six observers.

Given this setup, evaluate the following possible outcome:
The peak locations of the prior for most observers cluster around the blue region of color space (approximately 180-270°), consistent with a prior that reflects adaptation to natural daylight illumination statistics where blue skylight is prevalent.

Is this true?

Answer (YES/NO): NO